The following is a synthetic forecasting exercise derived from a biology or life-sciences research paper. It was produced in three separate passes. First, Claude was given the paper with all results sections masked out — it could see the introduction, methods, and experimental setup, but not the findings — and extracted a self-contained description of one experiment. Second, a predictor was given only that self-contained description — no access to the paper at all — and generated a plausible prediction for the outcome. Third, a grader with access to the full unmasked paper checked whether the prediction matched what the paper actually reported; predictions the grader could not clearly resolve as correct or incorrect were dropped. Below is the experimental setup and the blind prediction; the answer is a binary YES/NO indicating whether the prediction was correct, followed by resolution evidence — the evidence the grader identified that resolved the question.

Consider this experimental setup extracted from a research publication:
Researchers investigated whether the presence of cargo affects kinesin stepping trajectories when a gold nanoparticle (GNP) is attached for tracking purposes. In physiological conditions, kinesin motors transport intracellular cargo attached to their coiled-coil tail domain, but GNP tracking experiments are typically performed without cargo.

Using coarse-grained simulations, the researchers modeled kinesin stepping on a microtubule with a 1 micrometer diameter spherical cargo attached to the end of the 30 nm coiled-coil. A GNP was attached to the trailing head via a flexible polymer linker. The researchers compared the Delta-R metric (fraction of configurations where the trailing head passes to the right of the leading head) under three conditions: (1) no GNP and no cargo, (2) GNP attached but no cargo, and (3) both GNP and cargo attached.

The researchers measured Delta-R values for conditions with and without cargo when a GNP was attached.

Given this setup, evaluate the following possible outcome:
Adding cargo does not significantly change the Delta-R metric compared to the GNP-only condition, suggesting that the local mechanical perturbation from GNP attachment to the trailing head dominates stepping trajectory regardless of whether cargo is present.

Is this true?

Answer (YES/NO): NO